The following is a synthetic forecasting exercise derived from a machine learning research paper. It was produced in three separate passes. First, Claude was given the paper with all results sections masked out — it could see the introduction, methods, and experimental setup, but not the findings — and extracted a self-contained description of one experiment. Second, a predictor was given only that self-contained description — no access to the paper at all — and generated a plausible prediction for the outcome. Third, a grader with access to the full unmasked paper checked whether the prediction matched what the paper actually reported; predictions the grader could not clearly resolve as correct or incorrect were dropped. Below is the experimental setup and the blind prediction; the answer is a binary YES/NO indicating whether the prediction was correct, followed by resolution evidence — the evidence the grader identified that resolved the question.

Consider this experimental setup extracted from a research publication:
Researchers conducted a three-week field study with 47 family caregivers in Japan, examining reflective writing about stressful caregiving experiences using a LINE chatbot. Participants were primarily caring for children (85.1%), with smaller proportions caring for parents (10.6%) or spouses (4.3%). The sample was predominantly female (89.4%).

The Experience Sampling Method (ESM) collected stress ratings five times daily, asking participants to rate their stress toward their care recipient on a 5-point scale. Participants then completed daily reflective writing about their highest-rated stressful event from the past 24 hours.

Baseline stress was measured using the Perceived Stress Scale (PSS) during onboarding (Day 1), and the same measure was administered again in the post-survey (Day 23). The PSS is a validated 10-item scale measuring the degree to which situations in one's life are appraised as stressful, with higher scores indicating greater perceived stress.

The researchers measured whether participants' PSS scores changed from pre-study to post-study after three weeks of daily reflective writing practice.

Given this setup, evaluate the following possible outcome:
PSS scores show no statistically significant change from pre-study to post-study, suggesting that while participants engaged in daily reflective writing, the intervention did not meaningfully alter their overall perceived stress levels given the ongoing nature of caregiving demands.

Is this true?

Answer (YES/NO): NO